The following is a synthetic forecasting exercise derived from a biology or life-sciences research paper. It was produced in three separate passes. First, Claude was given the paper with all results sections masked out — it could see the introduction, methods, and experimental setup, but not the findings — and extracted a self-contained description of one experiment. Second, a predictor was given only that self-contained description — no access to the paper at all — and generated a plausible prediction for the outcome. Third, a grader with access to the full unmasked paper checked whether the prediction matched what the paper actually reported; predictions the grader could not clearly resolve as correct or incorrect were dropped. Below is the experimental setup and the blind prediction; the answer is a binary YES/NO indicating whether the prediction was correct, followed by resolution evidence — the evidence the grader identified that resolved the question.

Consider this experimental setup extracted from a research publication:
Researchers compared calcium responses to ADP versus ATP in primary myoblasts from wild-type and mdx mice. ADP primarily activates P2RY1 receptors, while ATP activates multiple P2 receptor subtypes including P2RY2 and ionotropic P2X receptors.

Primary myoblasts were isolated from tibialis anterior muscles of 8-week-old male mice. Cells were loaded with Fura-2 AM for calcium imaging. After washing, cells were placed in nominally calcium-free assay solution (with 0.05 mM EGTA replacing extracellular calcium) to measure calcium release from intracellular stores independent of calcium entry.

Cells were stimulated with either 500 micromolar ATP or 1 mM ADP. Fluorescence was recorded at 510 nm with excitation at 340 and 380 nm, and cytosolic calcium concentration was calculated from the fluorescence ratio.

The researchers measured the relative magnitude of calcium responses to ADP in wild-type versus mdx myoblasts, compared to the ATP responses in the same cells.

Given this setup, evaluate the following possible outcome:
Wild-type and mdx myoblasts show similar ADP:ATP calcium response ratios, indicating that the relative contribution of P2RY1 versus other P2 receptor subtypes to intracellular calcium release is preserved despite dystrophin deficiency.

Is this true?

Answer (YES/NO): NO